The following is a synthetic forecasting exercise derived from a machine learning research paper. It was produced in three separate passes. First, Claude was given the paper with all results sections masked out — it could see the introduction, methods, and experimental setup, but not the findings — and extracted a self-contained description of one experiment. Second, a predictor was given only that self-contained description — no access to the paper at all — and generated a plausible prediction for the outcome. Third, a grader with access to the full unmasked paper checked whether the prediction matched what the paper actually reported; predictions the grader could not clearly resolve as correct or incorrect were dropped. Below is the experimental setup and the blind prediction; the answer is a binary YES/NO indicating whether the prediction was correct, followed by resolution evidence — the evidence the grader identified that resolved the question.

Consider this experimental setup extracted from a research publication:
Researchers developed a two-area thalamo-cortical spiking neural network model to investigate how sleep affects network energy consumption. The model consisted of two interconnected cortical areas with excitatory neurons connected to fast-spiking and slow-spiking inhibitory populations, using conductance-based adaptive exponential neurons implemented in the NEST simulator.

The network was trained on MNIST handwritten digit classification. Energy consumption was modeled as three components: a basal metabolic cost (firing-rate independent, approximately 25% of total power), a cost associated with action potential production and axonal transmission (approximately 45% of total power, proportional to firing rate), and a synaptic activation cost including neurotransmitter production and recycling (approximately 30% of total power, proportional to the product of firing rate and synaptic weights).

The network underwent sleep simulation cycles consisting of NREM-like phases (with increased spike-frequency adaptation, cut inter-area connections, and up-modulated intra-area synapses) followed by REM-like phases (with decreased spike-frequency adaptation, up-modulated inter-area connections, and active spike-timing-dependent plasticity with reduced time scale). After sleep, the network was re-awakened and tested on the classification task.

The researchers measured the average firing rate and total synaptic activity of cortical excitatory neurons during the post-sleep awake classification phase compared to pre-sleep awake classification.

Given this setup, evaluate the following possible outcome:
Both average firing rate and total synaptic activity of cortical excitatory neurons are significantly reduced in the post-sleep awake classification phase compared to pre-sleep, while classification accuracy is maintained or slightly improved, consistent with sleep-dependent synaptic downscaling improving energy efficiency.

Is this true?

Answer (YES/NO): NO